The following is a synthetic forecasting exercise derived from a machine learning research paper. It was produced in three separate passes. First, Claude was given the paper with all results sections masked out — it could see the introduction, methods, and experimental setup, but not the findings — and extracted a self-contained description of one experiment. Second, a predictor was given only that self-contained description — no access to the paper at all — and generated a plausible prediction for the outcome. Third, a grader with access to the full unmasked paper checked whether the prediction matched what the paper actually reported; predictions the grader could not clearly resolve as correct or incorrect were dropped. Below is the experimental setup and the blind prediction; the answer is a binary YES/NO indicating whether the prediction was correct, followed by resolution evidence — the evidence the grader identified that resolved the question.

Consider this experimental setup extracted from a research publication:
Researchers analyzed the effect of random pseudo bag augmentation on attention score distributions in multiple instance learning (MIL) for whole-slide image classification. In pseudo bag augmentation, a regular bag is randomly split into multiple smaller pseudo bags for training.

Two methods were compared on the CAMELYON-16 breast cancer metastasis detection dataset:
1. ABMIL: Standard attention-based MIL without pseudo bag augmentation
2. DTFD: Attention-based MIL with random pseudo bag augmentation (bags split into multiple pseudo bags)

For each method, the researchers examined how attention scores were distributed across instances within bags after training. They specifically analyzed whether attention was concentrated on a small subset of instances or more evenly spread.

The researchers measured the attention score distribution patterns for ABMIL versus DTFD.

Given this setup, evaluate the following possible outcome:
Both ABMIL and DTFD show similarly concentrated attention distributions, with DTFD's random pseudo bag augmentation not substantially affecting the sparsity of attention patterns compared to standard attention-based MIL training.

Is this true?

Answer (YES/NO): NO